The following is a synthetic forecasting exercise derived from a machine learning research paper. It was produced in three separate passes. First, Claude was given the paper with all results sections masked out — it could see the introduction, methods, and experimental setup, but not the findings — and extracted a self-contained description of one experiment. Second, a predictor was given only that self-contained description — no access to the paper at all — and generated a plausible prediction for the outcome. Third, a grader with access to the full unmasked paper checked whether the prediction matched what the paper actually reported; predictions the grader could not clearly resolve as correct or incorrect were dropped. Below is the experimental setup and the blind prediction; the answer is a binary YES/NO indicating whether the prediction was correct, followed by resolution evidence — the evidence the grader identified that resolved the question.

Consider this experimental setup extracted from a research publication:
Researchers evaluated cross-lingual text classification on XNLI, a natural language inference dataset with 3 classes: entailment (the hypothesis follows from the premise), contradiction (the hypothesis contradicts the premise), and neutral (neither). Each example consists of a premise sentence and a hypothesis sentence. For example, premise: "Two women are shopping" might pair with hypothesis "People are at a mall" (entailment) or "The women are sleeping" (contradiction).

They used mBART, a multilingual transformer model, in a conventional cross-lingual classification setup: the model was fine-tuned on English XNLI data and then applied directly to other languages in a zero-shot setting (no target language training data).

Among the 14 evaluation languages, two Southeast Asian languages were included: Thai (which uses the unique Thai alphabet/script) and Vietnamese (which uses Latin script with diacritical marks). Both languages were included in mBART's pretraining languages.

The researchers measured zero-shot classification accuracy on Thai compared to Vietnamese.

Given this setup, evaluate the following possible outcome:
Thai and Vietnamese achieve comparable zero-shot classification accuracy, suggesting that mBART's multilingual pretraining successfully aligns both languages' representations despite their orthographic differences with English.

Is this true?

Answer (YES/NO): NO